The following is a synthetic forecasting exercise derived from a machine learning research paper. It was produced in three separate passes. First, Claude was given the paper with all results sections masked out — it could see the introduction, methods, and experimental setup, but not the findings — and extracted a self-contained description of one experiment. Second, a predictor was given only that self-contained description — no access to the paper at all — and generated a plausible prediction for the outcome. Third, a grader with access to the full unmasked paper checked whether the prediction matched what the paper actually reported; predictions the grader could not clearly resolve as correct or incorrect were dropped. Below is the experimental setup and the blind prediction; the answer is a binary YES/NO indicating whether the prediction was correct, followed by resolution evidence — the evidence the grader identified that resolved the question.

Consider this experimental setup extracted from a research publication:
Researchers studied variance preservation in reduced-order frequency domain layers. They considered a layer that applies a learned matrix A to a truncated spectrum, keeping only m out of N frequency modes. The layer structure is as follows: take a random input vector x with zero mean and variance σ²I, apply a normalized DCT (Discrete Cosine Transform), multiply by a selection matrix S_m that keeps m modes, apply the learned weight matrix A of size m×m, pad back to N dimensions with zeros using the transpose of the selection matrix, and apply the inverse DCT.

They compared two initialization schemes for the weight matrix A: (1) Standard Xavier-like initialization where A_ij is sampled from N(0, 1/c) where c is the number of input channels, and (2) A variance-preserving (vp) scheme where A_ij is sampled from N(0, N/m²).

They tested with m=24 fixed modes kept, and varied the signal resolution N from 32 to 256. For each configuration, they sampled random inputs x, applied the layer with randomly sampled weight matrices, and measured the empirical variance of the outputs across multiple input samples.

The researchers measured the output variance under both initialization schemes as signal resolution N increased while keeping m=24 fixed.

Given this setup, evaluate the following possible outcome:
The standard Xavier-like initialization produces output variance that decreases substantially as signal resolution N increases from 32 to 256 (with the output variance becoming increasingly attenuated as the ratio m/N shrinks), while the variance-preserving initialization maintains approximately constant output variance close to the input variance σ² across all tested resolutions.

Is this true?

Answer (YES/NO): YES